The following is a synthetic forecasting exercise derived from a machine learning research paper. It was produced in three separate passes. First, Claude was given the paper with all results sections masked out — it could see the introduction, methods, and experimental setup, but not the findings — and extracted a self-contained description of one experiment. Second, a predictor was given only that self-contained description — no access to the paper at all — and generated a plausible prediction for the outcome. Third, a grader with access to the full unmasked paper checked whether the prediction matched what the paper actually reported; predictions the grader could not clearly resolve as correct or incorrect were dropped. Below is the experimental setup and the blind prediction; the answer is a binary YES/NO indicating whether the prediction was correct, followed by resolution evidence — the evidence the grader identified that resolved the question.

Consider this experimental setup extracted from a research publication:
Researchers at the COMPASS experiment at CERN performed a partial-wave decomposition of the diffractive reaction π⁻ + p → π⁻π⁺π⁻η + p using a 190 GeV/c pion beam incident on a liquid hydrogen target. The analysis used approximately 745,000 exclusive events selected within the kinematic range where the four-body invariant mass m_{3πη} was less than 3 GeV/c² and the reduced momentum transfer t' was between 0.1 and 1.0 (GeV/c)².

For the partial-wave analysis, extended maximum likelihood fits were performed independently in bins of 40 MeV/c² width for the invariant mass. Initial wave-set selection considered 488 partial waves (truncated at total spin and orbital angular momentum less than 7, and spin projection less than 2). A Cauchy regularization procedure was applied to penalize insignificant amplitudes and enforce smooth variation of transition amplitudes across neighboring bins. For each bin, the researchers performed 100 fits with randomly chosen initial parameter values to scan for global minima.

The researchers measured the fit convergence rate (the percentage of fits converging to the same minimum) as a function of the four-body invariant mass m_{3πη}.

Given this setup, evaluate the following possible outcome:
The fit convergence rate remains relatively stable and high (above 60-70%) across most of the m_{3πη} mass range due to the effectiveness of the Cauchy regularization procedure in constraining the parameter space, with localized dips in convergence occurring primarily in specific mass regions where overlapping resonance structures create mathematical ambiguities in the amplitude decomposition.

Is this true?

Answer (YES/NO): NO